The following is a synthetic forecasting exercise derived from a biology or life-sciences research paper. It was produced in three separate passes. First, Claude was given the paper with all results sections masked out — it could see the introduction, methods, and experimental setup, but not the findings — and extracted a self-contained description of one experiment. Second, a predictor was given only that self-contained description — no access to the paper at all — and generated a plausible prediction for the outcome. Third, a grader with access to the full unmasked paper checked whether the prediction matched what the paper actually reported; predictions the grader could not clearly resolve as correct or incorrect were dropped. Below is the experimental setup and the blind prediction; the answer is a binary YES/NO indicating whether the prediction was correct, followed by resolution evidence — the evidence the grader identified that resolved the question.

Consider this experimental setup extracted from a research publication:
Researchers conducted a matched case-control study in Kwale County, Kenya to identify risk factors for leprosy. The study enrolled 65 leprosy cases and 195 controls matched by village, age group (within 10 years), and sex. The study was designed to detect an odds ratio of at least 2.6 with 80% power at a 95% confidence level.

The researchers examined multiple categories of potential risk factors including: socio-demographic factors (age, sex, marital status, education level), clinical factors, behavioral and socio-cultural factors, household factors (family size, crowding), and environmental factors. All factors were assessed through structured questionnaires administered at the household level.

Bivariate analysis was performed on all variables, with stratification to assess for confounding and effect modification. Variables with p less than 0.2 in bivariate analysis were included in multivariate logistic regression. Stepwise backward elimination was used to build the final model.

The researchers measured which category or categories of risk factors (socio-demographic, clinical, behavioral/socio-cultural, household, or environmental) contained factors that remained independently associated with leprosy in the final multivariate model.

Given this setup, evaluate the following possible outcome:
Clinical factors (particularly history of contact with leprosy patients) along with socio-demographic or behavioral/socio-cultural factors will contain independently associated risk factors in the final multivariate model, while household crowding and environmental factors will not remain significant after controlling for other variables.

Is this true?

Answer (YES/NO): NO